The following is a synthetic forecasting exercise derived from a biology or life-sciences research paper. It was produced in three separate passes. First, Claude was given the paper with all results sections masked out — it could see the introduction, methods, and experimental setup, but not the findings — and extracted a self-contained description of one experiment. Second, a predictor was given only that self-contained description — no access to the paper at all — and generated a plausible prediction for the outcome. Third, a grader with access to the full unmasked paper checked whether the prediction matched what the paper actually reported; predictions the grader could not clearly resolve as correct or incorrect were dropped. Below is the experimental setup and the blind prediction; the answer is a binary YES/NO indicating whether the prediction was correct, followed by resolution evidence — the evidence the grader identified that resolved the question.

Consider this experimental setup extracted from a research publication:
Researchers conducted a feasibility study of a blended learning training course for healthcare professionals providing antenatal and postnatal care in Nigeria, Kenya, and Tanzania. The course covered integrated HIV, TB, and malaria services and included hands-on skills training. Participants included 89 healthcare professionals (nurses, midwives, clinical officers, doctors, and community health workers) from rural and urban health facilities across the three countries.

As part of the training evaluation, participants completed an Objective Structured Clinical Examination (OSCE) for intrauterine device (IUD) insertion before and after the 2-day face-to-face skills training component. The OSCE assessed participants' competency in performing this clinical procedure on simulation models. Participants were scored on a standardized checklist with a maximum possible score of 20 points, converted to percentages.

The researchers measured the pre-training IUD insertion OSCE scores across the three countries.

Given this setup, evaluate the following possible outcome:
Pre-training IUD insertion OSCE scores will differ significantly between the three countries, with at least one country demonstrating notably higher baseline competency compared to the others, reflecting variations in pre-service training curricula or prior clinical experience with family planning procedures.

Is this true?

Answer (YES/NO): YES